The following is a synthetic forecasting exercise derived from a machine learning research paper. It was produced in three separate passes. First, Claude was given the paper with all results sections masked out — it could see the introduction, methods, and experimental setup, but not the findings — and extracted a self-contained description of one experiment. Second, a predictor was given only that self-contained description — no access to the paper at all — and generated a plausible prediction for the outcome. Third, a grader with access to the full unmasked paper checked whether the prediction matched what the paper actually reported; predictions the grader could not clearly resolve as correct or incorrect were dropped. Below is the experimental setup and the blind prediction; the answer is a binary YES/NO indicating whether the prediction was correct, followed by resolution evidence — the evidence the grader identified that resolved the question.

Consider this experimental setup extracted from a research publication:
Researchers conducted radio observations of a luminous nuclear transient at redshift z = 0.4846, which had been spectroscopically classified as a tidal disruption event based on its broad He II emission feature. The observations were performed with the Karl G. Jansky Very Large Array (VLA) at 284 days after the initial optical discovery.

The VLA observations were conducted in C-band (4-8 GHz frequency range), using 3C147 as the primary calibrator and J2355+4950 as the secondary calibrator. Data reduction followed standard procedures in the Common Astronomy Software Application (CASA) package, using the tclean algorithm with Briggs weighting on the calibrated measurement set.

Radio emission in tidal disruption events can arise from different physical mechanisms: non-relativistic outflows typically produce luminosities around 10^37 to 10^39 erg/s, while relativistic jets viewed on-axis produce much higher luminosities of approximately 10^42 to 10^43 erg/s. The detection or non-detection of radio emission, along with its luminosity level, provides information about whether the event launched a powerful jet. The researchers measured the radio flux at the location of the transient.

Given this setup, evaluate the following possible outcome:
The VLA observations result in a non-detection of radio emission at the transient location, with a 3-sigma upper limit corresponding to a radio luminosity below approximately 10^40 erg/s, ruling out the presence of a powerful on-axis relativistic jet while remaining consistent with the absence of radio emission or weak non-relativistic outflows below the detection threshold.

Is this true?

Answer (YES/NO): YES